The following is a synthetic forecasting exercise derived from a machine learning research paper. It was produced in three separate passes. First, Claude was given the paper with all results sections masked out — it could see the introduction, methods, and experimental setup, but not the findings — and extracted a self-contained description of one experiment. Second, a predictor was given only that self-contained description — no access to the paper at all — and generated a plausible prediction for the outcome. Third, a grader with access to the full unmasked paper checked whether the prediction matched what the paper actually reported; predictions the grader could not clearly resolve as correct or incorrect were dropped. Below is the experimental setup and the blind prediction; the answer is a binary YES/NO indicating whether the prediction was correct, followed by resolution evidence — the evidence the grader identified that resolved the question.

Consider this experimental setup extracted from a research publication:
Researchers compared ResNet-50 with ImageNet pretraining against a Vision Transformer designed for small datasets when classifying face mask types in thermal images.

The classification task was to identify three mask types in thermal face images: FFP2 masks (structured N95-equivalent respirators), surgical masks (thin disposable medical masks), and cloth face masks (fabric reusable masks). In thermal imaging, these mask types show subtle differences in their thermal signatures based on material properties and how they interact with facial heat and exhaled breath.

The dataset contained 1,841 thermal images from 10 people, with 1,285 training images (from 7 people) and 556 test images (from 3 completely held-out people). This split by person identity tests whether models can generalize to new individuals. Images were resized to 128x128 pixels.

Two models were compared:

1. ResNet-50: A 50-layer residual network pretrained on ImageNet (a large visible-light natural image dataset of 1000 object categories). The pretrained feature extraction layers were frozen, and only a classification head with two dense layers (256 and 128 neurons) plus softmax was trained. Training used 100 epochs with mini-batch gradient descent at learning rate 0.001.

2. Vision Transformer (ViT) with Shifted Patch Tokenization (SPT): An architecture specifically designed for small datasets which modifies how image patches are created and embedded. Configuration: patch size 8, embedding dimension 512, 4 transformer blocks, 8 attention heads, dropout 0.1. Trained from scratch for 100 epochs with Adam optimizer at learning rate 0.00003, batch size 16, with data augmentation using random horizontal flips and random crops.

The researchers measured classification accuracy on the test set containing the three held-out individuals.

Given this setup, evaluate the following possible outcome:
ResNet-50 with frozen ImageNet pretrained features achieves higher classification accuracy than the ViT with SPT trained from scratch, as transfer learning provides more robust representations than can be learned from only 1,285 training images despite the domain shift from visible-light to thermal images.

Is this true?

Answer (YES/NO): NO